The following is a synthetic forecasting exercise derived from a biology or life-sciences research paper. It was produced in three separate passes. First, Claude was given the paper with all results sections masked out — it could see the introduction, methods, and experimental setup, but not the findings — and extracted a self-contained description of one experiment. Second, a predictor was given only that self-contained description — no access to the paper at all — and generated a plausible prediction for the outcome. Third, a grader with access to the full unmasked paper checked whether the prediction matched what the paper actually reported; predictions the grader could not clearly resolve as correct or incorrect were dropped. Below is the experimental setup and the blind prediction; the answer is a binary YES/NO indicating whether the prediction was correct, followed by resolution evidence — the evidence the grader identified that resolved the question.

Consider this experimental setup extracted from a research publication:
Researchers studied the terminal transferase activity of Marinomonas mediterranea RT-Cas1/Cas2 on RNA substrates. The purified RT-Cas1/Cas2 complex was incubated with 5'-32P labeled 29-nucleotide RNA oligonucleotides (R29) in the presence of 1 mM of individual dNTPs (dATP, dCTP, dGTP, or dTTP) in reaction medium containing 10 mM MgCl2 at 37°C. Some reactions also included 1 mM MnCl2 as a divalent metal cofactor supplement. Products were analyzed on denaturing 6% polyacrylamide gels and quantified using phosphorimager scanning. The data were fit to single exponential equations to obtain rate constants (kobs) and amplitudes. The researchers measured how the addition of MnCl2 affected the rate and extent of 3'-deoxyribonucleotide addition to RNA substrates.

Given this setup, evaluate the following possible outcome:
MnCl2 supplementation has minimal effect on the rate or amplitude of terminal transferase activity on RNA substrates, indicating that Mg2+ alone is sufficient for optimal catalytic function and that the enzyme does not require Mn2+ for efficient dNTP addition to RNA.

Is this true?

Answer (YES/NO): NO